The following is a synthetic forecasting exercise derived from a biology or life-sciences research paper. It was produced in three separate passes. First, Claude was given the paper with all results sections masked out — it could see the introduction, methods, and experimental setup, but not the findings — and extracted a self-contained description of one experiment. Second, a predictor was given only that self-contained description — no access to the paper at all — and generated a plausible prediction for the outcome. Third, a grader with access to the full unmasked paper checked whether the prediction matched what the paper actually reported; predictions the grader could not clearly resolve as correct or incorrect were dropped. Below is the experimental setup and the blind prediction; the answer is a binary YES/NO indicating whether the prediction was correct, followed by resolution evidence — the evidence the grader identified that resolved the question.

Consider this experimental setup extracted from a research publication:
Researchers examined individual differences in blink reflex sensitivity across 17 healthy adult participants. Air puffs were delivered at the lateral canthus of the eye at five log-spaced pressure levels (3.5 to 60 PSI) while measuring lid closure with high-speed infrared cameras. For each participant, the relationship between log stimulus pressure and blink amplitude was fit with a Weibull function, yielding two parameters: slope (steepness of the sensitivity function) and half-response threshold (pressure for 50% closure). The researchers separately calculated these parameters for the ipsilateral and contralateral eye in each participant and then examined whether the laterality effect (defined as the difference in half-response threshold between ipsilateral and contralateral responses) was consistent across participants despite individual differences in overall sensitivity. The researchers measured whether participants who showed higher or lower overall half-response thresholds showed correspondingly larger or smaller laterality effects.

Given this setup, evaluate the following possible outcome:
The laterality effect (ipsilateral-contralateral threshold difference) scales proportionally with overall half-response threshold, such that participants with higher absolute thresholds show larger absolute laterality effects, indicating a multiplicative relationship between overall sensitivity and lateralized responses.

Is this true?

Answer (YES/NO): NO